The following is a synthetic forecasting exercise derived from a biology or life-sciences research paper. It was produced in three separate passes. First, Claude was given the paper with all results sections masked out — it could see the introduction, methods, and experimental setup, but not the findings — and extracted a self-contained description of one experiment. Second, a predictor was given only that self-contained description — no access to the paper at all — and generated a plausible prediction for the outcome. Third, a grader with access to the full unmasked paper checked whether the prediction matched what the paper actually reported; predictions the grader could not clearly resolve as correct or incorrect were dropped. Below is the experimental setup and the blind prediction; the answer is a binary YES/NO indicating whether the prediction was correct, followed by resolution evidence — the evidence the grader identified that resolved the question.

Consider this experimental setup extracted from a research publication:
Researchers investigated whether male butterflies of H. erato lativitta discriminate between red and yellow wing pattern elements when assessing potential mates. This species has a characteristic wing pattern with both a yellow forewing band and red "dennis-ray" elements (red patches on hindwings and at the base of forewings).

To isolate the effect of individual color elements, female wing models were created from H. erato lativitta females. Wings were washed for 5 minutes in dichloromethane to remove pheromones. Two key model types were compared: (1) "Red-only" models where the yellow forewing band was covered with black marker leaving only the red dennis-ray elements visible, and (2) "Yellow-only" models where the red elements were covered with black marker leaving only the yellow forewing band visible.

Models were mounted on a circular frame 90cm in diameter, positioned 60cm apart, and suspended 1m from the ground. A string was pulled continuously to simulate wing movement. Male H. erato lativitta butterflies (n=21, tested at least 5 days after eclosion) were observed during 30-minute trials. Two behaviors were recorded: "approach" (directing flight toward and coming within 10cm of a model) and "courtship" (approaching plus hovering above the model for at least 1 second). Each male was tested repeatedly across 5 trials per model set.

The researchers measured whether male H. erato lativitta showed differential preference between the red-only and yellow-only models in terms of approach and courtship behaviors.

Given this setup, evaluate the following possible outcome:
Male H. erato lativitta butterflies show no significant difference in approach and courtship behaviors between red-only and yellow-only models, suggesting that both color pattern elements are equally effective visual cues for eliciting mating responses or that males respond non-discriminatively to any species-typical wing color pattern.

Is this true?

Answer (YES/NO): NO